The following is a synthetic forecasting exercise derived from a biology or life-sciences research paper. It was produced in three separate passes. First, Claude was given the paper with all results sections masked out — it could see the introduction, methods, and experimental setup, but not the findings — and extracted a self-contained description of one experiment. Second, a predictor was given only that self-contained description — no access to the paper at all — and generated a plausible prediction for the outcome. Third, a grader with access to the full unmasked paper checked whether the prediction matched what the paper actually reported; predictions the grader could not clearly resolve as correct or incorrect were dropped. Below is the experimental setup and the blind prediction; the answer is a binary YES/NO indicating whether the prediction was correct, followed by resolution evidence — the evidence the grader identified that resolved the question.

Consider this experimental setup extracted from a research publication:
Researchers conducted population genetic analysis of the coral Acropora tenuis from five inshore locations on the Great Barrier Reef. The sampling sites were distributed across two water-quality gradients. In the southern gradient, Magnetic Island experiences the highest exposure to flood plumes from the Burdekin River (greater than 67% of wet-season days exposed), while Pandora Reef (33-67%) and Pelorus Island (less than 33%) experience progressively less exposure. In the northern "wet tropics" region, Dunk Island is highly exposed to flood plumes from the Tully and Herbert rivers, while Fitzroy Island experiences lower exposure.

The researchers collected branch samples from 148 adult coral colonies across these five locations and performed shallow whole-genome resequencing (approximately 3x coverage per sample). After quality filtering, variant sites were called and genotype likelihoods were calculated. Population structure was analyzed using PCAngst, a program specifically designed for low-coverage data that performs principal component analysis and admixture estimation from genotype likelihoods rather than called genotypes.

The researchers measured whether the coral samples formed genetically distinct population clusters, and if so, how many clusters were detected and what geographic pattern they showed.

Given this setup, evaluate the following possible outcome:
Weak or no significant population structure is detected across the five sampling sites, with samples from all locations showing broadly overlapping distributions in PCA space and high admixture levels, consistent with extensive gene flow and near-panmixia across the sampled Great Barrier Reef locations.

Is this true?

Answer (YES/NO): NO